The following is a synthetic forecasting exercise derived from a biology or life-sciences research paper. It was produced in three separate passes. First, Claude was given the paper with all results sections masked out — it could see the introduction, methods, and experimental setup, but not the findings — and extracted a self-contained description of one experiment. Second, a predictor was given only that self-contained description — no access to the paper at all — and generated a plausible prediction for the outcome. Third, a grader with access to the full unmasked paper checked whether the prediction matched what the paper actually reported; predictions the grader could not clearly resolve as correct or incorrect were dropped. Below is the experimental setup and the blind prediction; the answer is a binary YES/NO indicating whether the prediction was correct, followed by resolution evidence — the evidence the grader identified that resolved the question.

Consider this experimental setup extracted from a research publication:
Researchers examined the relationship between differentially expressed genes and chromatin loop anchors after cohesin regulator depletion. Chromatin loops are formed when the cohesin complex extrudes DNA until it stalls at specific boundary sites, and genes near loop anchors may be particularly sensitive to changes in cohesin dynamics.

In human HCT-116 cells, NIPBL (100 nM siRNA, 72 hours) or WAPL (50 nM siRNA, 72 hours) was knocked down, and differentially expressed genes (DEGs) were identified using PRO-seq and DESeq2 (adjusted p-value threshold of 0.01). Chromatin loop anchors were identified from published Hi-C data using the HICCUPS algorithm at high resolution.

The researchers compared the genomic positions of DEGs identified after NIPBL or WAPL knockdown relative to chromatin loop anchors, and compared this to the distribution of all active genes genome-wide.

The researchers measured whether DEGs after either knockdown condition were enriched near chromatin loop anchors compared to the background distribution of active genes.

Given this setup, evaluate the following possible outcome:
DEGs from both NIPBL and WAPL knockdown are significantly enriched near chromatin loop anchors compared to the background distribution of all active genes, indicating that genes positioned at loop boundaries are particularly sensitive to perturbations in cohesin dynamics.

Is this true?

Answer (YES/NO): YES